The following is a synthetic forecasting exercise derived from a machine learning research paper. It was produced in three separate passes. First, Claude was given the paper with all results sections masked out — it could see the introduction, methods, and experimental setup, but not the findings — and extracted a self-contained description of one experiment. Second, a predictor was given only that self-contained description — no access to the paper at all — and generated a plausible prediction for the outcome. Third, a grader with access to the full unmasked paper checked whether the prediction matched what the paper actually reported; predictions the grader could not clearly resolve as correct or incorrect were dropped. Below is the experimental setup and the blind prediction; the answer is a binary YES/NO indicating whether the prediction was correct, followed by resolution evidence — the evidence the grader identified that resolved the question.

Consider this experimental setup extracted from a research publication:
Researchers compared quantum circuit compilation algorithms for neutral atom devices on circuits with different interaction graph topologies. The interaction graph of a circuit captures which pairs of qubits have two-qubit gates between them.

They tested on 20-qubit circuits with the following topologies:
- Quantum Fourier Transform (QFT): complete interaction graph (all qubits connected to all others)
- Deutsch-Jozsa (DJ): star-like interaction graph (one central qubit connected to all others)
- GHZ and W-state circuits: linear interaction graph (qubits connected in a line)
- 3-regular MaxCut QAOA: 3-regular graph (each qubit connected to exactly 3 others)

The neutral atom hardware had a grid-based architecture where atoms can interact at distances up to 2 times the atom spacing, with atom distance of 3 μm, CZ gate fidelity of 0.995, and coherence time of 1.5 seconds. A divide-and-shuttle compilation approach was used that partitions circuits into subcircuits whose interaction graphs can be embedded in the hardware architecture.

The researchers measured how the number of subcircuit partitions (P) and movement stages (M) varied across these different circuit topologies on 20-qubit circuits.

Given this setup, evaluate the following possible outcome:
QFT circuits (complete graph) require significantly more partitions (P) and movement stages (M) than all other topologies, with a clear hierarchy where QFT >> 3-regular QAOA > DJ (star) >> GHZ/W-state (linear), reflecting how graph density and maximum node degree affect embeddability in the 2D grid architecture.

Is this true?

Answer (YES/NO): NO